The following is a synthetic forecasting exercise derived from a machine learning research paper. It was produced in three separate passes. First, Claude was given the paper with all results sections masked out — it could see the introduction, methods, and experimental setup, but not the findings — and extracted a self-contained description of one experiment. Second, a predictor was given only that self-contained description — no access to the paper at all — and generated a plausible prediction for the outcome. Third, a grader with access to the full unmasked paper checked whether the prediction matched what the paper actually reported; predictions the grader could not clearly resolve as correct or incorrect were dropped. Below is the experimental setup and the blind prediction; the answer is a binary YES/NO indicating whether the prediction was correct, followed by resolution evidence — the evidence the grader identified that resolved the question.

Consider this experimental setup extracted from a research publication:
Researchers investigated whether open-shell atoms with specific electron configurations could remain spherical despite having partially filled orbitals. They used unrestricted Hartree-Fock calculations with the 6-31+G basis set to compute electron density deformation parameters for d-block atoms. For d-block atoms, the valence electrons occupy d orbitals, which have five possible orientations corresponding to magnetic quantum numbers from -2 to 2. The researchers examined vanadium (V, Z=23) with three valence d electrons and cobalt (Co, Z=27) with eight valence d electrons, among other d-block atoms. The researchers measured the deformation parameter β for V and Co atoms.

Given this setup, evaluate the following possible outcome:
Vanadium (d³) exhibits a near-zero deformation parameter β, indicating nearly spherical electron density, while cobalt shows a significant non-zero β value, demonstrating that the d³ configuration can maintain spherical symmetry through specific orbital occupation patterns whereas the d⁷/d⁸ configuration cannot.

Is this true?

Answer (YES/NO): NO